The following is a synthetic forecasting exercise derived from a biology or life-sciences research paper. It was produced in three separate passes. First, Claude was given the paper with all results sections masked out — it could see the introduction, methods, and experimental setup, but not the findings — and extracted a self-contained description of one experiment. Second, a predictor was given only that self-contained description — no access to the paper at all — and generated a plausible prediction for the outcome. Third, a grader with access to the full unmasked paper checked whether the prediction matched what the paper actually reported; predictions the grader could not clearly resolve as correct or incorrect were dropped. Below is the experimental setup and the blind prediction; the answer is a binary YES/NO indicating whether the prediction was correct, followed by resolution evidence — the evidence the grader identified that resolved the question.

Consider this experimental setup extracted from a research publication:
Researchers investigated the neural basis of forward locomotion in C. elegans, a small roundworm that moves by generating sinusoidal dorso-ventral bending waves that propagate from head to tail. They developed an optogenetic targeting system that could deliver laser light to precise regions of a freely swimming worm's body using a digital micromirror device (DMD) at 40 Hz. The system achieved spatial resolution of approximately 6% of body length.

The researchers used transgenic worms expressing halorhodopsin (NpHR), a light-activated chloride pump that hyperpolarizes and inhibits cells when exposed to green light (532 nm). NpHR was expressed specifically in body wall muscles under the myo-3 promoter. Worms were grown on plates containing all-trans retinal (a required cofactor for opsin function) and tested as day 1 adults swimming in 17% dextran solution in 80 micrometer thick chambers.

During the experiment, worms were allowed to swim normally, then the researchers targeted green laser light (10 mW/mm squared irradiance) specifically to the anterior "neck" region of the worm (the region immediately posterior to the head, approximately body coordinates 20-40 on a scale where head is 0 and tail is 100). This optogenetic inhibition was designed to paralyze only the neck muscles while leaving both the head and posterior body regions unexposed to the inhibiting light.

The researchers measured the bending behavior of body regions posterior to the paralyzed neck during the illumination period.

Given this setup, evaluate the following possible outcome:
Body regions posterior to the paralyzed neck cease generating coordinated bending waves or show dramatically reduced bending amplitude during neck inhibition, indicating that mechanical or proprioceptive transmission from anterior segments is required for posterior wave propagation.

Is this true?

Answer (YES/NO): NO